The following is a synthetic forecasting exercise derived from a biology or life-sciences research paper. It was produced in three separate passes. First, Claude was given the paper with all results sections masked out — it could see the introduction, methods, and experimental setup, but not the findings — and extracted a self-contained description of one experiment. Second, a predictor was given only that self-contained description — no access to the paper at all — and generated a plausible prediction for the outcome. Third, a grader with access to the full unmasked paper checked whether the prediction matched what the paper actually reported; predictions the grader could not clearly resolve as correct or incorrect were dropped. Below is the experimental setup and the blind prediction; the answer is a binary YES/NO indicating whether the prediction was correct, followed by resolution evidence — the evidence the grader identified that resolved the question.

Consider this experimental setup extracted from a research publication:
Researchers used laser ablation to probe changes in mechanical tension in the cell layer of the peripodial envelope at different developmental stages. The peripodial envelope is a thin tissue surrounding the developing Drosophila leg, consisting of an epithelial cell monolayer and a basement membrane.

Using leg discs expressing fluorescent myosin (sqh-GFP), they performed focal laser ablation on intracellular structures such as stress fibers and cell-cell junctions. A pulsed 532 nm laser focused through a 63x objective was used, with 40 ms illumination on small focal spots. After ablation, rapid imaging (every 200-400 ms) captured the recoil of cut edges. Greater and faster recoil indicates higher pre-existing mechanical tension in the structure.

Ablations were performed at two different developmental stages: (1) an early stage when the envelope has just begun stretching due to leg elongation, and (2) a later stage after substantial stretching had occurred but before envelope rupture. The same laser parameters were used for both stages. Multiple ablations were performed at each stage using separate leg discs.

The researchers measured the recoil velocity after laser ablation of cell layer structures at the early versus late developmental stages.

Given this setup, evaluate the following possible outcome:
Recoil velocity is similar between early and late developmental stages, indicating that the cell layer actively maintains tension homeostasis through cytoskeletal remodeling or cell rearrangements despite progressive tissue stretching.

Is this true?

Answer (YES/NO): NO